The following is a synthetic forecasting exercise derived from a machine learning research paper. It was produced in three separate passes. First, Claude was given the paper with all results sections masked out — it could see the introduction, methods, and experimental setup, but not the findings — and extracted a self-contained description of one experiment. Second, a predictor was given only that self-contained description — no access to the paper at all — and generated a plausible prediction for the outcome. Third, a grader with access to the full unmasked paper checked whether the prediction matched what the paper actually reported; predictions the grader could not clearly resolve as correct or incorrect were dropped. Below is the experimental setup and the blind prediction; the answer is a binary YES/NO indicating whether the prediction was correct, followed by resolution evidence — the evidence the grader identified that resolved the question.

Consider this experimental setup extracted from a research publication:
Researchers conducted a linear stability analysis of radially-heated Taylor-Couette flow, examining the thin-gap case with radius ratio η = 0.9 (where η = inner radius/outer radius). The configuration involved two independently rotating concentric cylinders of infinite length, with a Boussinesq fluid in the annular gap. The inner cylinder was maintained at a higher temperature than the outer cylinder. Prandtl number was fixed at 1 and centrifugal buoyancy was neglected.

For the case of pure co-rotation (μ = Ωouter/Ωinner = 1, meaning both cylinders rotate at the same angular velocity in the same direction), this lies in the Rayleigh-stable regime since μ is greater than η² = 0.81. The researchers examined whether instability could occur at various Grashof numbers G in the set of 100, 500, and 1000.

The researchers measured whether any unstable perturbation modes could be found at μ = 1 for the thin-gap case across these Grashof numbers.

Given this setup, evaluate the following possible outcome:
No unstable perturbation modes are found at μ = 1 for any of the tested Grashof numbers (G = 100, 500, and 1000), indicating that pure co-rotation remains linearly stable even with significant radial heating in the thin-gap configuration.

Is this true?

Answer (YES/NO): NO